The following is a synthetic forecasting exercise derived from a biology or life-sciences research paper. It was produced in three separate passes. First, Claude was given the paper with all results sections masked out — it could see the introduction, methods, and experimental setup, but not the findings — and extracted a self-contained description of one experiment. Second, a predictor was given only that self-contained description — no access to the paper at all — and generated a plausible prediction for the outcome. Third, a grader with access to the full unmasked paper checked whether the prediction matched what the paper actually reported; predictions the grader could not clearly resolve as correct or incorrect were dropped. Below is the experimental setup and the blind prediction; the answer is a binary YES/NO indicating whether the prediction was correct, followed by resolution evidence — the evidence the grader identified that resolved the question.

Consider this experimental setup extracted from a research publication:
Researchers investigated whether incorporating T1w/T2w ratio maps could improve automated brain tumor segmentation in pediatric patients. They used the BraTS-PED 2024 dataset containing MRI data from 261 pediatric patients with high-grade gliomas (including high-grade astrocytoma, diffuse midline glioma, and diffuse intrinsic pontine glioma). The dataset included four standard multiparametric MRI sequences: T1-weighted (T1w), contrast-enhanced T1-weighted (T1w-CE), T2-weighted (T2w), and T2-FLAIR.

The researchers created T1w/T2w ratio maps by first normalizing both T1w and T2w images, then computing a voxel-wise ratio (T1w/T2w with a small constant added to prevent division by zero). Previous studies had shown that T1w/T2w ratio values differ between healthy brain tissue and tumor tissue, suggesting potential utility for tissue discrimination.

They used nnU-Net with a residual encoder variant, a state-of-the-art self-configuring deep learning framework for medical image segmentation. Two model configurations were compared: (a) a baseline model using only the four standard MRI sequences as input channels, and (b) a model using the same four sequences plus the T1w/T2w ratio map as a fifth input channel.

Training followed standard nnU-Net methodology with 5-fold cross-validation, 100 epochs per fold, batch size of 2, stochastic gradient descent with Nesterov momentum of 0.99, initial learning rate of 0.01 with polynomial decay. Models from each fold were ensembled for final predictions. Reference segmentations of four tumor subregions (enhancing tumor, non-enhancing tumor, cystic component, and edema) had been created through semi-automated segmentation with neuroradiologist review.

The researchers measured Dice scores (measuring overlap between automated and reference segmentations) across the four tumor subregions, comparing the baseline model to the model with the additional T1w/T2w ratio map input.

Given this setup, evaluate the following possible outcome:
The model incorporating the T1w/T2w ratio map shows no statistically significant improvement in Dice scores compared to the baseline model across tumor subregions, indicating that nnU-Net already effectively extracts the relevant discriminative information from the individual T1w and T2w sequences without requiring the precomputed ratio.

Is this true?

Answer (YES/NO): YES